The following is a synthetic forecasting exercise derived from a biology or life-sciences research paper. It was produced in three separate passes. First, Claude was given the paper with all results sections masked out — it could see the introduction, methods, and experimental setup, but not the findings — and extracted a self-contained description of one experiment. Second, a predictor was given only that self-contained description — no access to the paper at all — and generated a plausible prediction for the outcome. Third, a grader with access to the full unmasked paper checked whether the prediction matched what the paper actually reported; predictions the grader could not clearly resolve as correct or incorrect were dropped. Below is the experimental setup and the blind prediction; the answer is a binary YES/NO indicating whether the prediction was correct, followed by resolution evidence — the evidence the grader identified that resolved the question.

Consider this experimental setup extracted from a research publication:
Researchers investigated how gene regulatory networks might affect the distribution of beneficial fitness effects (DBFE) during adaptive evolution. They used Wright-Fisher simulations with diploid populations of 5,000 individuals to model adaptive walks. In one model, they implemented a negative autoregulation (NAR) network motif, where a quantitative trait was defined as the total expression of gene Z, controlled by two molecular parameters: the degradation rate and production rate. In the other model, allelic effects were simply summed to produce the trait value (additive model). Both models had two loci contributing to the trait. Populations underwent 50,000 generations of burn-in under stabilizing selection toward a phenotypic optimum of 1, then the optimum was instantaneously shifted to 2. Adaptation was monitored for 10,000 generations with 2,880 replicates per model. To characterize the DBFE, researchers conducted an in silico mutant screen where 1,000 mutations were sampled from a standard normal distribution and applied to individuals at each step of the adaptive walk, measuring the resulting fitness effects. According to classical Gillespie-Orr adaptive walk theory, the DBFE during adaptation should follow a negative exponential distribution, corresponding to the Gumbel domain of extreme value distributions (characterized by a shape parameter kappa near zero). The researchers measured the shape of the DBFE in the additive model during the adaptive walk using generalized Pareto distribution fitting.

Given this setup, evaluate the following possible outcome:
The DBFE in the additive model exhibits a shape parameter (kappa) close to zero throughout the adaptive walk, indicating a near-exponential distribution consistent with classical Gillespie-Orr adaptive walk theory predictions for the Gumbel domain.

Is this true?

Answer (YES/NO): NO